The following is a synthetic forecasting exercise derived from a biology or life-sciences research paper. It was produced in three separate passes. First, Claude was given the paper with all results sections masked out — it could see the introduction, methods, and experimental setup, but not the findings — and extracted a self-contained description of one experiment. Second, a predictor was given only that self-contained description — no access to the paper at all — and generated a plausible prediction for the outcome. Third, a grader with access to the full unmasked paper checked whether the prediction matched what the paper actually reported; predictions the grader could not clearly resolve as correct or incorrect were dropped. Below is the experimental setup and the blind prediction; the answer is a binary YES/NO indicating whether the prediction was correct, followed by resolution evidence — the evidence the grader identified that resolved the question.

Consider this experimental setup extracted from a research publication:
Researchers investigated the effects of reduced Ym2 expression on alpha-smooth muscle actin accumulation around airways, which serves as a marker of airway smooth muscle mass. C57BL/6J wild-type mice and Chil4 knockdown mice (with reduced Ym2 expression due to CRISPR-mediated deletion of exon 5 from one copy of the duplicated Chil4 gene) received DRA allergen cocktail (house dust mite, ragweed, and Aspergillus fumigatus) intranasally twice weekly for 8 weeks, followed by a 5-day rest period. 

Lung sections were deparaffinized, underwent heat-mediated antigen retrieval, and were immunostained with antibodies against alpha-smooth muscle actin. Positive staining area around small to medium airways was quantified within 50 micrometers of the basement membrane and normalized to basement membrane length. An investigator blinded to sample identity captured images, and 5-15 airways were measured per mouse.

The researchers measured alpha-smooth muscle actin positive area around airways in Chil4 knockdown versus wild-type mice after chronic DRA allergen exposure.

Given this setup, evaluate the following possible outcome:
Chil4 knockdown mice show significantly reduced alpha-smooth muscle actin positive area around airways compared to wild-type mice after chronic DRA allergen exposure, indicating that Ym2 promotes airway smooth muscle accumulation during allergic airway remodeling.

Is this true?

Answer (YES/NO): NO